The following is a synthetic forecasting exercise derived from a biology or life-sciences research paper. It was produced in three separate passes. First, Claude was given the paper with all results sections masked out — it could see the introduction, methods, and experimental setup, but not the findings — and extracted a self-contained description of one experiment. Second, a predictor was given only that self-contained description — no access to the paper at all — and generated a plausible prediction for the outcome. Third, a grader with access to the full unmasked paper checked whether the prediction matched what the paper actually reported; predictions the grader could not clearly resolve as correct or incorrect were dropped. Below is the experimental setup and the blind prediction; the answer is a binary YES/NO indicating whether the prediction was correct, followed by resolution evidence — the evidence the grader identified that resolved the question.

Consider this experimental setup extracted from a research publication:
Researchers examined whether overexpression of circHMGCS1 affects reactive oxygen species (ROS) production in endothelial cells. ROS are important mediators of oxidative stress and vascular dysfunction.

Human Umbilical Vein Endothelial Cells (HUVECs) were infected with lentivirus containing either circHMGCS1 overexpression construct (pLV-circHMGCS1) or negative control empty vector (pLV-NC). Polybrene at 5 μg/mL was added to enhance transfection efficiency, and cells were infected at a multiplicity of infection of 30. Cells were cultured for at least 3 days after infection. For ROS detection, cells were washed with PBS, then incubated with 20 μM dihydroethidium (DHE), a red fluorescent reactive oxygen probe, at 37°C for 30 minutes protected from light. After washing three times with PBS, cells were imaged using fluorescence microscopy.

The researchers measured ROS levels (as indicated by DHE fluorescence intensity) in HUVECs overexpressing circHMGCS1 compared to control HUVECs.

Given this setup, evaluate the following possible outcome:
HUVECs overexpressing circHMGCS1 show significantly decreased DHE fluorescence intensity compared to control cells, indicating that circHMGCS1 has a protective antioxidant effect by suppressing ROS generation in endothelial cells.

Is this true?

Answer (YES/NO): NO